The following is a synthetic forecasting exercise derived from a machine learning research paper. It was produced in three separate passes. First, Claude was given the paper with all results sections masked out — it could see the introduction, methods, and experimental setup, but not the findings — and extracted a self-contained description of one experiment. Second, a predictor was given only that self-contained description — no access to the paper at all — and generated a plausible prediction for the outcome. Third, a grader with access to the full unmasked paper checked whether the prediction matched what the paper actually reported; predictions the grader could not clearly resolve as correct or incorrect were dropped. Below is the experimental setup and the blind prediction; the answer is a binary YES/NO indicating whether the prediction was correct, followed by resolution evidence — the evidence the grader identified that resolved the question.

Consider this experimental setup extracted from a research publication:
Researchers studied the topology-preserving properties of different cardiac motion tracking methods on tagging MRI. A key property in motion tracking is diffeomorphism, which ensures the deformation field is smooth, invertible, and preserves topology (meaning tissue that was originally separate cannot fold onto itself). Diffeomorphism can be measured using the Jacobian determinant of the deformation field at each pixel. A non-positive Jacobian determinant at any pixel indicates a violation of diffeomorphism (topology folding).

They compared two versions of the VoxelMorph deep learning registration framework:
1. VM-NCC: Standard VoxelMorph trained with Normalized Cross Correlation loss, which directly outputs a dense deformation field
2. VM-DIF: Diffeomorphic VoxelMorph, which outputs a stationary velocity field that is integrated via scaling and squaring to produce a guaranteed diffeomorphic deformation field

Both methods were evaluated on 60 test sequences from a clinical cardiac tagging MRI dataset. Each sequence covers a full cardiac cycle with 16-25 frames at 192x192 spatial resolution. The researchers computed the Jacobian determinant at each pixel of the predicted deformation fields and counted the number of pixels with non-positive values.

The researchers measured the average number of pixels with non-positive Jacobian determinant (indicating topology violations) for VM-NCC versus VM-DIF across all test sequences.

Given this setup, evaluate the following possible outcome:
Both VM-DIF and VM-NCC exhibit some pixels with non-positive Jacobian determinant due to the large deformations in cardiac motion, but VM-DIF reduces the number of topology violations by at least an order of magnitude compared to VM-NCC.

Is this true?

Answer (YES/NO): NO